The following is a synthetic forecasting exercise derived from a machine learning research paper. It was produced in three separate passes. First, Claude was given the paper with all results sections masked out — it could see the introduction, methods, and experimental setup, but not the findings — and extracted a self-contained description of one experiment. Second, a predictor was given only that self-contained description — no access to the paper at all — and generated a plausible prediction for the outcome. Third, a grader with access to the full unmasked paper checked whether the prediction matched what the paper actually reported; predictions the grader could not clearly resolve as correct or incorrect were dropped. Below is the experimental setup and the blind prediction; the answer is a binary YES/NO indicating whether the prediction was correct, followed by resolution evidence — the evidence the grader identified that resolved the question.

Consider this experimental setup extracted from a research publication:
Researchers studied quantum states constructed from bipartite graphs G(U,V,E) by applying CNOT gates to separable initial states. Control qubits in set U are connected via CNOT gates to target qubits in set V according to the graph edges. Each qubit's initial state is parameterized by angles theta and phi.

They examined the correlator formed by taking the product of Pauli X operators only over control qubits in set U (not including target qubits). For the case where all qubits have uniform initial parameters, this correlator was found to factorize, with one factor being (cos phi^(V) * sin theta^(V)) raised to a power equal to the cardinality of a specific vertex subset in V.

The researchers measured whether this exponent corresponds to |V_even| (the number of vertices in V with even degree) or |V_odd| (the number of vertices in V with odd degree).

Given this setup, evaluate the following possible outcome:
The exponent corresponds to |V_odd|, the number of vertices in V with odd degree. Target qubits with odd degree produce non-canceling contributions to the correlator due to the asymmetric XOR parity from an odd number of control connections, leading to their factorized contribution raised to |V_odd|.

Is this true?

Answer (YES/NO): NO